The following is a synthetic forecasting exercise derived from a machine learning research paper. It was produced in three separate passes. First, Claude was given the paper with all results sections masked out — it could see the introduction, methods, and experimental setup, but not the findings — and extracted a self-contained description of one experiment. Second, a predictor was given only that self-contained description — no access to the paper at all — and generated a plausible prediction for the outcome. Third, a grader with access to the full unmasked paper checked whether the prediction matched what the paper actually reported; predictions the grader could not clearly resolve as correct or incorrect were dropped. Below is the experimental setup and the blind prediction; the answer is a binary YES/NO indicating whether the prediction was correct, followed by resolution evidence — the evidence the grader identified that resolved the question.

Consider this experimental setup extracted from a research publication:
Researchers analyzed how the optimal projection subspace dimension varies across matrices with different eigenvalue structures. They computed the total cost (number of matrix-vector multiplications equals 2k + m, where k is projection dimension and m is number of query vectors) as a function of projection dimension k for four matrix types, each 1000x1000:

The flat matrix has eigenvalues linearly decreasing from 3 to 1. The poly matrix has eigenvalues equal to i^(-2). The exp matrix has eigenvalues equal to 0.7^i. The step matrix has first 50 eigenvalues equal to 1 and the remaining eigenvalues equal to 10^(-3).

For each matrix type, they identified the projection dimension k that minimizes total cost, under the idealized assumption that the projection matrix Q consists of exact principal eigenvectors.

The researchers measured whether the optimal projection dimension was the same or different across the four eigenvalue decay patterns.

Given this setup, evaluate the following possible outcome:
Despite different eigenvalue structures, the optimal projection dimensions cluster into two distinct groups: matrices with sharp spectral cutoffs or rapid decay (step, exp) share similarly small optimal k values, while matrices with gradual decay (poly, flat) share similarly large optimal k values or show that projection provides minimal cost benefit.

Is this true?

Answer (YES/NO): NO